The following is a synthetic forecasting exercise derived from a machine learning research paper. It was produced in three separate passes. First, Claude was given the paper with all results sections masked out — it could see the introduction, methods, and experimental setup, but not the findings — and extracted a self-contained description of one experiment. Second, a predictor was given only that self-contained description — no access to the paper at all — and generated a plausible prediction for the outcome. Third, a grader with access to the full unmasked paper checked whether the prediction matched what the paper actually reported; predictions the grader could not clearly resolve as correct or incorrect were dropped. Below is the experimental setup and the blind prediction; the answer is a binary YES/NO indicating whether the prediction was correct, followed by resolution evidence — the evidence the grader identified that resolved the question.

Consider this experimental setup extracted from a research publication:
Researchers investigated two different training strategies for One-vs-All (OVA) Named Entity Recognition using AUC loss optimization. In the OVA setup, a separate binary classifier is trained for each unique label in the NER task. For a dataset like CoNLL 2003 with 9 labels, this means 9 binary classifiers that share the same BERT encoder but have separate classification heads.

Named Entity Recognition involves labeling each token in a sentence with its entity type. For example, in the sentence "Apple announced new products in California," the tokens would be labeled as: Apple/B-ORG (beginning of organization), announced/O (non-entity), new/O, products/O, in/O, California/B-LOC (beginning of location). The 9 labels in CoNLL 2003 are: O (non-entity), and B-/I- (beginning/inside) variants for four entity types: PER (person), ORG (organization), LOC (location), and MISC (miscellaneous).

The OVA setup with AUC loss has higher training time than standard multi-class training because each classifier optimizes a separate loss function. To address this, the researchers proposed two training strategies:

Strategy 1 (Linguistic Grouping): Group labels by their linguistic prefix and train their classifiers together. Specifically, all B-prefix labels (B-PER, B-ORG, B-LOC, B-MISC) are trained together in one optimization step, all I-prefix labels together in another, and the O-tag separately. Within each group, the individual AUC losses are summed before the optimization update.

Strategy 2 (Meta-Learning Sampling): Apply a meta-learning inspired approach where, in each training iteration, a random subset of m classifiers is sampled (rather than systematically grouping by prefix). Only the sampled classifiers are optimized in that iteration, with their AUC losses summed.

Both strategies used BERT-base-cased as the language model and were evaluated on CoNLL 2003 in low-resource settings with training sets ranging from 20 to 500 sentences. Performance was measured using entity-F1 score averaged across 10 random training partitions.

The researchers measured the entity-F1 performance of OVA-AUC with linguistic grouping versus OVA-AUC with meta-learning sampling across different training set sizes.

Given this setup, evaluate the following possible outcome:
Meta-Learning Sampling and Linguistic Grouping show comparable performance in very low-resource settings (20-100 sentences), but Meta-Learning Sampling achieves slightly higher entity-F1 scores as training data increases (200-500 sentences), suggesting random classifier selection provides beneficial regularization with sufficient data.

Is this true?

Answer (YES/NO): NO